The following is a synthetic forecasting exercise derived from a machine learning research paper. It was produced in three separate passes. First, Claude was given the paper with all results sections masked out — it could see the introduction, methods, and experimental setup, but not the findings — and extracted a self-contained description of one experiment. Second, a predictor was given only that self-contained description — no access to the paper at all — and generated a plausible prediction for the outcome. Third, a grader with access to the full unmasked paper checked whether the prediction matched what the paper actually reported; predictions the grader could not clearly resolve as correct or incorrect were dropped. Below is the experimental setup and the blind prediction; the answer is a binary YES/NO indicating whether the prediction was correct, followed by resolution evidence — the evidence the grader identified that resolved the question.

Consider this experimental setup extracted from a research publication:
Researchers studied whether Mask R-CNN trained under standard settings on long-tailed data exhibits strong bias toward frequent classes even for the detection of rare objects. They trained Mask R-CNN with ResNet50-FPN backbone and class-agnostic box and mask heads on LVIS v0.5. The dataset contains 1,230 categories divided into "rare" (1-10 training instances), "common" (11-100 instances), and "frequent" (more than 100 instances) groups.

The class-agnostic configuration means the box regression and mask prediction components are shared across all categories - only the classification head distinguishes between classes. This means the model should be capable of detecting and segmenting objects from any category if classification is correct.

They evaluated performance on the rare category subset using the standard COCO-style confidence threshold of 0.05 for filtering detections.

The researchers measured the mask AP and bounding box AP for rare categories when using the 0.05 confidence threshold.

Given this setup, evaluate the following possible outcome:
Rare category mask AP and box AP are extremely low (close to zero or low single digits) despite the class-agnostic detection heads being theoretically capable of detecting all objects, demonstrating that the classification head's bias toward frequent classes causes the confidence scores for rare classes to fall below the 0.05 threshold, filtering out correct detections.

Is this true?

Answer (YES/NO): YES